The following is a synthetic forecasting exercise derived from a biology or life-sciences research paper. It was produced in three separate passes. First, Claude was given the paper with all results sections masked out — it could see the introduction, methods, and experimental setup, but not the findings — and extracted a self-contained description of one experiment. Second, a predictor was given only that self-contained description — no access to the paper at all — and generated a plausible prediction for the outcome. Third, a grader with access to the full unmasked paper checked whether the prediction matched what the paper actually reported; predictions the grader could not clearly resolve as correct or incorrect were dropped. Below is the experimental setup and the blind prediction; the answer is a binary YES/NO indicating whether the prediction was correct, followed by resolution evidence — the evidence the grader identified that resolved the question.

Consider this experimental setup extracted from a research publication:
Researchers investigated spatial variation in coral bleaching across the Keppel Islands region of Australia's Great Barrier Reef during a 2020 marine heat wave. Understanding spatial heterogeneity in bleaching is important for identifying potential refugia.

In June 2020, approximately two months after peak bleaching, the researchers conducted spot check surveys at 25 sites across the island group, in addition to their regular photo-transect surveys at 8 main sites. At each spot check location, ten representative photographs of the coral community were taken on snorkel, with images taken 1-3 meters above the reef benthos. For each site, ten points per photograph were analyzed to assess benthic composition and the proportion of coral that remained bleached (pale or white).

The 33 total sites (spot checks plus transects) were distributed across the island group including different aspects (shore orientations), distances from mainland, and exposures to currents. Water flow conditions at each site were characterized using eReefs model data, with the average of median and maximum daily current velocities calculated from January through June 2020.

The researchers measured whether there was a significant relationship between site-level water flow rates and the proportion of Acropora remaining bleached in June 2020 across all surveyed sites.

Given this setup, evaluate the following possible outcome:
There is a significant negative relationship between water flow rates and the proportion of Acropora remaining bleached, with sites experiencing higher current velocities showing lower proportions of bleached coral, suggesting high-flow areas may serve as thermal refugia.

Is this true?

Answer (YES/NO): NO